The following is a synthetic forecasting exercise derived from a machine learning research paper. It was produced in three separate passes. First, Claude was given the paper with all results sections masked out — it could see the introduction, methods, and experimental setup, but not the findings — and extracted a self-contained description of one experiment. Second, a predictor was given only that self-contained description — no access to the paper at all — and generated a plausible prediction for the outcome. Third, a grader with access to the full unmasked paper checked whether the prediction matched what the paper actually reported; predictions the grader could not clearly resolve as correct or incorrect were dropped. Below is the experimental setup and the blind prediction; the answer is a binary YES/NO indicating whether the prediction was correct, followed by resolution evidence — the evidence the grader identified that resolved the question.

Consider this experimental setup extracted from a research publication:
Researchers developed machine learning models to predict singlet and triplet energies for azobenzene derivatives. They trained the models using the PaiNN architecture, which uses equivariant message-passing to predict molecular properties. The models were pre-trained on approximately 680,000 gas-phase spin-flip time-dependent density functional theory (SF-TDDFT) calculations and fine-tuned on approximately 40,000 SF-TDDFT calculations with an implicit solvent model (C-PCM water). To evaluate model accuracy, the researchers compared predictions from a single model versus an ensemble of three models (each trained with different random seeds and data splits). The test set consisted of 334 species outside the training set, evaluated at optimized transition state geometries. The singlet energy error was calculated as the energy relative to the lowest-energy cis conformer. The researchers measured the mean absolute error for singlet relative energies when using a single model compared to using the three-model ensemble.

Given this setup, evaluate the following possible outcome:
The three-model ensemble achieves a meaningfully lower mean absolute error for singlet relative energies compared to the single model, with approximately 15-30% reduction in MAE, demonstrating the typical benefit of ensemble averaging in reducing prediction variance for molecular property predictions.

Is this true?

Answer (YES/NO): NO